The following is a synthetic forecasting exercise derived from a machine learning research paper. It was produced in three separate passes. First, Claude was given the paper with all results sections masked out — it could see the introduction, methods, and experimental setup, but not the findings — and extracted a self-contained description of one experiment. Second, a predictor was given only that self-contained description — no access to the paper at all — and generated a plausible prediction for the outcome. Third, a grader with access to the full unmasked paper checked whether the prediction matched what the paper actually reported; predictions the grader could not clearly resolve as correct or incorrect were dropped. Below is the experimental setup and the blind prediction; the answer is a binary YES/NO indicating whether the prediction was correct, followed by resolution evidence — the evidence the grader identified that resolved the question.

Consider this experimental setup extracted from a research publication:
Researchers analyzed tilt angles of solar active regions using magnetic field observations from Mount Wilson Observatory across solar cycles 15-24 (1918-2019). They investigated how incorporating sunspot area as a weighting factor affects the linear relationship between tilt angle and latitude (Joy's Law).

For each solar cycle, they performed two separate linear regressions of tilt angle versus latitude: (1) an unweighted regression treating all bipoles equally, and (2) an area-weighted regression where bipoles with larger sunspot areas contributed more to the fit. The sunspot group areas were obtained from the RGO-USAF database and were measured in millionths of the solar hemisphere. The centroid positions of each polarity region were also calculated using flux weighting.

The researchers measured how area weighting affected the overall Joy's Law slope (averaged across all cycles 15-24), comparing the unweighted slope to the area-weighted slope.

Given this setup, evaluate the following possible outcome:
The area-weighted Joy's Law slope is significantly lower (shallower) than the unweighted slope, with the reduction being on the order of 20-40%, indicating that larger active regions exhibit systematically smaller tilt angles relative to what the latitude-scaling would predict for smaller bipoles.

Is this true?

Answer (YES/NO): NO